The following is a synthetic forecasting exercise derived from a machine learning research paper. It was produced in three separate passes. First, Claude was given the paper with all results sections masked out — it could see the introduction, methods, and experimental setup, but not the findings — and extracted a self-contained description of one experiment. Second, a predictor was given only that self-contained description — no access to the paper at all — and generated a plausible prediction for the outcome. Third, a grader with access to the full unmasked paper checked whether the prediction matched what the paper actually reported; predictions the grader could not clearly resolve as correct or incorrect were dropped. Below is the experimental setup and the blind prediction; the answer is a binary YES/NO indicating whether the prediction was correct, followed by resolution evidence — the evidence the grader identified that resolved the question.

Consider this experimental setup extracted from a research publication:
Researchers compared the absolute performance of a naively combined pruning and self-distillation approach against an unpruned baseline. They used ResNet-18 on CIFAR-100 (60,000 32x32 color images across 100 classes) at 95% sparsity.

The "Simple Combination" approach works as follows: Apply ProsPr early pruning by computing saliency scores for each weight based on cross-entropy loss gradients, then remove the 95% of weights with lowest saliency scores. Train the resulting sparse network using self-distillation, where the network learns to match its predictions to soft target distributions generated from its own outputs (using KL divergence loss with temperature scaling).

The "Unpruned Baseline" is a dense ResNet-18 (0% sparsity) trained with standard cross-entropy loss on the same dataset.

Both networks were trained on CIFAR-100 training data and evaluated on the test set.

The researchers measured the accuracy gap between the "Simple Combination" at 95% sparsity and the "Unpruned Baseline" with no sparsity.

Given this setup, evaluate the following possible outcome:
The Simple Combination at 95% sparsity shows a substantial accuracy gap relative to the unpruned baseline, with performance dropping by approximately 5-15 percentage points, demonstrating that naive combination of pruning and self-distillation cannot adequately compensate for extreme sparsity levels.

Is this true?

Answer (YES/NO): YES